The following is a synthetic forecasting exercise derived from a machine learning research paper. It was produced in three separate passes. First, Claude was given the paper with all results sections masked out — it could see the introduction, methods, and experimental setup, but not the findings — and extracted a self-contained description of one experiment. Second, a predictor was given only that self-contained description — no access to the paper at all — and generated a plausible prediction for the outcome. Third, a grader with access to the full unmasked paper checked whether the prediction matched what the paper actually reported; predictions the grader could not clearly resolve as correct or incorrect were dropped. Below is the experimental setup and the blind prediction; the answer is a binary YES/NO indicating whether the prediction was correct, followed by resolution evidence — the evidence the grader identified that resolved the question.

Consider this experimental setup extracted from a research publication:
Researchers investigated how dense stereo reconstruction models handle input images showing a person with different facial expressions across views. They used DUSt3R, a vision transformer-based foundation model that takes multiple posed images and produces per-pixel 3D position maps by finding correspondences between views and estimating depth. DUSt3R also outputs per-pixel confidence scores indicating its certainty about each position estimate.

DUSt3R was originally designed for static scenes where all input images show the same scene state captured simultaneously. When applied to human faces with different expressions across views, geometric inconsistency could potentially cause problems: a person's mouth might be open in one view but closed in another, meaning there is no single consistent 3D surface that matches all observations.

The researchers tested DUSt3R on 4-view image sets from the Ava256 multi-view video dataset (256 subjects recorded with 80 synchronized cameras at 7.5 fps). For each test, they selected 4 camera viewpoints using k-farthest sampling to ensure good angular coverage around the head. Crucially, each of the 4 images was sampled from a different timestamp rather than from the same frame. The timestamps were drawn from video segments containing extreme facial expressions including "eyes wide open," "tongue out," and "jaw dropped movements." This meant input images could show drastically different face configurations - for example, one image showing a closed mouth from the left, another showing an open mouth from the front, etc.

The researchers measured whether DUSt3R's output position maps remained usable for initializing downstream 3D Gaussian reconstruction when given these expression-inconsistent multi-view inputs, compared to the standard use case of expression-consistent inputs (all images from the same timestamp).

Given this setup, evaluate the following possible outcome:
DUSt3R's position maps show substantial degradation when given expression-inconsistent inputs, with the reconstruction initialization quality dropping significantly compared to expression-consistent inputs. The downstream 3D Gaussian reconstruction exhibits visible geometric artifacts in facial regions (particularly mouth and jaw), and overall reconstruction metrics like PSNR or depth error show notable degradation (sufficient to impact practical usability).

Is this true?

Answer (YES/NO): NO